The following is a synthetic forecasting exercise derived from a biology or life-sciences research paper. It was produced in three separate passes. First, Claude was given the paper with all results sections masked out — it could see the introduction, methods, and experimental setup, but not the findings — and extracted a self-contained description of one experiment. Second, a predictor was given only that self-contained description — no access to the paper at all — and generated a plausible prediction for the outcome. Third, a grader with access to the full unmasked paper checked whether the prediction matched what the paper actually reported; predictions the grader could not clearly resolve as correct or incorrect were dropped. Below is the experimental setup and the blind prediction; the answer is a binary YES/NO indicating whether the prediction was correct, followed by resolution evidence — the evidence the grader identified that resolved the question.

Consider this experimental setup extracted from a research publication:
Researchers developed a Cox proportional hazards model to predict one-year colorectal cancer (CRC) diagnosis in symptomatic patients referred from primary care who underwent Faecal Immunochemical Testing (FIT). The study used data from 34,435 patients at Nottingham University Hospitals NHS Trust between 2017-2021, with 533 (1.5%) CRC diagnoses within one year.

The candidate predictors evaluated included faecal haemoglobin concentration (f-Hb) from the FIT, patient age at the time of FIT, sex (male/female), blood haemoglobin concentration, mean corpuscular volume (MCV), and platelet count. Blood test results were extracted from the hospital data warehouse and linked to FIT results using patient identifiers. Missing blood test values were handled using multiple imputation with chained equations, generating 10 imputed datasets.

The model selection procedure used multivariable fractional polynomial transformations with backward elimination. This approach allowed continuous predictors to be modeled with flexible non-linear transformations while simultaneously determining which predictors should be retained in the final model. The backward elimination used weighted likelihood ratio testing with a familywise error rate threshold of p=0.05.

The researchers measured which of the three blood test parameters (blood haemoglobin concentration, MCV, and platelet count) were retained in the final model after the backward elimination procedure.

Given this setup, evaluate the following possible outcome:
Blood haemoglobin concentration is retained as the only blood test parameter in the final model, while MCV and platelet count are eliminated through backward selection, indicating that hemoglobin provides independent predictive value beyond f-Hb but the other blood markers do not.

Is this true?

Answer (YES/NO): NO